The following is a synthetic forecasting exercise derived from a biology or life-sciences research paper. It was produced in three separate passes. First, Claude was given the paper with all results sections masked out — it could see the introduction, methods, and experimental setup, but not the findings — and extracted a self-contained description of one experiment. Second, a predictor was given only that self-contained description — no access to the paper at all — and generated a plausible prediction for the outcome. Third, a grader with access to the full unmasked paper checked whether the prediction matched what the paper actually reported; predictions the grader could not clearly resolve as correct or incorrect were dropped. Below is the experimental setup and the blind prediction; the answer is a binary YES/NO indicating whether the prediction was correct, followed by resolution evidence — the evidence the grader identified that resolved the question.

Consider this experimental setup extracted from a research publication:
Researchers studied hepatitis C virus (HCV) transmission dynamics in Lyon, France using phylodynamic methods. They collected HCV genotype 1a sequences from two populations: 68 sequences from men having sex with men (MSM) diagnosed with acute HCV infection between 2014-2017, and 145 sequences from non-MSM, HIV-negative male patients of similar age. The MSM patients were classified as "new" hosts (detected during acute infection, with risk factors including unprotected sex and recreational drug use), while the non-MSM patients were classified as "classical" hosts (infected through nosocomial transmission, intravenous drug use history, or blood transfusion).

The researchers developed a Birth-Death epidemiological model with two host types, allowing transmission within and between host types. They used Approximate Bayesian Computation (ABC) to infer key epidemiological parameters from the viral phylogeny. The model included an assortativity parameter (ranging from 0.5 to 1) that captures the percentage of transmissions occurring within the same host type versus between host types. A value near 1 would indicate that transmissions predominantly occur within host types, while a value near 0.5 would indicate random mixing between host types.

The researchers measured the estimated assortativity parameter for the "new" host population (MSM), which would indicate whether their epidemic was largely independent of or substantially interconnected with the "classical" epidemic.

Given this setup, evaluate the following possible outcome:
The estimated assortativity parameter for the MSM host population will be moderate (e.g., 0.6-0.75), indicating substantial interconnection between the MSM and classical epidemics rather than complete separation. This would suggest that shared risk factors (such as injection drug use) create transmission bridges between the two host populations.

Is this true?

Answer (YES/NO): NO